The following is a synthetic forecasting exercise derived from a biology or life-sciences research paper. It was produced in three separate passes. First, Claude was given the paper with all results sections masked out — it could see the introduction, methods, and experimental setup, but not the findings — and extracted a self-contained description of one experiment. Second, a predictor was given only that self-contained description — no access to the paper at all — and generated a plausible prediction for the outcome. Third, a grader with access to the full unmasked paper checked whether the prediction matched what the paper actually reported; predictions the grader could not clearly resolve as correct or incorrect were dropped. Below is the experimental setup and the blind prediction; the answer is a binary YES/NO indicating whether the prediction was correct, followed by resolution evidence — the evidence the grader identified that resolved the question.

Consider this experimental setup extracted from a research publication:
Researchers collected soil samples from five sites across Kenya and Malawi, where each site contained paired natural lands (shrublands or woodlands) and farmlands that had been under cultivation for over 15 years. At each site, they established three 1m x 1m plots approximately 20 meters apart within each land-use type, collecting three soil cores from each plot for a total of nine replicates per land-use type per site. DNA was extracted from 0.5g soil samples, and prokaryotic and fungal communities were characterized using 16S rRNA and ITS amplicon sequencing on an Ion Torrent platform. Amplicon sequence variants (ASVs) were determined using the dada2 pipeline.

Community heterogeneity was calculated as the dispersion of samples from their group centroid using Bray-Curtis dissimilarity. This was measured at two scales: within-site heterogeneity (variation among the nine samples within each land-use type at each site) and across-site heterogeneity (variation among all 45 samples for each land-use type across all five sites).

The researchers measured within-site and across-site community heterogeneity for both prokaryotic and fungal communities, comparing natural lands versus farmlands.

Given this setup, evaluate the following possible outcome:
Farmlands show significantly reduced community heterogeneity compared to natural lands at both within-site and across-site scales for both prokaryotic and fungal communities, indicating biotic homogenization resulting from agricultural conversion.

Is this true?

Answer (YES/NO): NO